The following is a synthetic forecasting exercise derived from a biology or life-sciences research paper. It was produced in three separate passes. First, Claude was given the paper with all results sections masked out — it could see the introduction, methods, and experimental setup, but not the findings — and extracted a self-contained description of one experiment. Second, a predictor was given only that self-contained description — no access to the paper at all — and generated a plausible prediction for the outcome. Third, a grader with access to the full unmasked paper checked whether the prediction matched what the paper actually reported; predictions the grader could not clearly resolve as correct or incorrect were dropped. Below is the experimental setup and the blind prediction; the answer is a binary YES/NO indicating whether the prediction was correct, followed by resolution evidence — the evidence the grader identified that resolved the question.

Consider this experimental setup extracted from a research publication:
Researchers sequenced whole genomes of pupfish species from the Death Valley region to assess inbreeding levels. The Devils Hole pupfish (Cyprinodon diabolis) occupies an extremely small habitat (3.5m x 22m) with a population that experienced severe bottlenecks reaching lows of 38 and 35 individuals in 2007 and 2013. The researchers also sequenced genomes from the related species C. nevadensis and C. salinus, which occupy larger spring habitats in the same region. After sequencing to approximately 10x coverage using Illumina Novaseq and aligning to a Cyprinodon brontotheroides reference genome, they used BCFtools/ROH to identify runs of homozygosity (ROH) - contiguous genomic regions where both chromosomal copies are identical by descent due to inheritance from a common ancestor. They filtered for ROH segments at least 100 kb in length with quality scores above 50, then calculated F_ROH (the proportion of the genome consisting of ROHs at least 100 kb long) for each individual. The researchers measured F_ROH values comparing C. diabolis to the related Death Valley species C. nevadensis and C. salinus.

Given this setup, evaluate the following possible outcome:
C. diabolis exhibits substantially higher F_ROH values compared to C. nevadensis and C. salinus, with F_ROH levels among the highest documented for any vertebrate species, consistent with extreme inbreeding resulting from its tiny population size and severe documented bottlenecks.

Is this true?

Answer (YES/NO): YES